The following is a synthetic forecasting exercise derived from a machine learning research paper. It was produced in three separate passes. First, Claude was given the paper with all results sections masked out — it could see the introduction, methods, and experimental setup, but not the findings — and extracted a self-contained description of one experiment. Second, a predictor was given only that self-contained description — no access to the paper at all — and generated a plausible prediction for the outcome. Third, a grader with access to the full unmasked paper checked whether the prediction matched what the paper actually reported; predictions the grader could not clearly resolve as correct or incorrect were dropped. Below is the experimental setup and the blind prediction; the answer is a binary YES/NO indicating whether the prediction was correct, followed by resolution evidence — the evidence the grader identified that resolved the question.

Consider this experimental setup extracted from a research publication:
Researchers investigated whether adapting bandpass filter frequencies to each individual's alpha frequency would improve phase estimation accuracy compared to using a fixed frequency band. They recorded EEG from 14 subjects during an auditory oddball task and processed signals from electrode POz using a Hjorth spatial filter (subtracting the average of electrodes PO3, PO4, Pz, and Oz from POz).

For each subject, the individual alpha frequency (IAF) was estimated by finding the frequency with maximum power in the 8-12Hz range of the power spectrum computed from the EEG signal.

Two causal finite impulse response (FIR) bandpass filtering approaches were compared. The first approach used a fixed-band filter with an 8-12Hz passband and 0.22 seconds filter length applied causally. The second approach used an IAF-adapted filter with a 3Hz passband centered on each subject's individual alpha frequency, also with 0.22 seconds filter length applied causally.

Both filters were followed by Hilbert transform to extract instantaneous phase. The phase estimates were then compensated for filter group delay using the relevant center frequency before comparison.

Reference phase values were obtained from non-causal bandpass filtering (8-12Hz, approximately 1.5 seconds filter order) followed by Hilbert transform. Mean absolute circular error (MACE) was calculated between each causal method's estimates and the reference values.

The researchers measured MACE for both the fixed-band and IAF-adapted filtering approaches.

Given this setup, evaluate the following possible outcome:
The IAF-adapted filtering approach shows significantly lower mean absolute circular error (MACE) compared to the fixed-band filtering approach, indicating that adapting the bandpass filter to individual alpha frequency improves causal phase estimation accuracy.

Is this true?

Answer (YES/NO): NO